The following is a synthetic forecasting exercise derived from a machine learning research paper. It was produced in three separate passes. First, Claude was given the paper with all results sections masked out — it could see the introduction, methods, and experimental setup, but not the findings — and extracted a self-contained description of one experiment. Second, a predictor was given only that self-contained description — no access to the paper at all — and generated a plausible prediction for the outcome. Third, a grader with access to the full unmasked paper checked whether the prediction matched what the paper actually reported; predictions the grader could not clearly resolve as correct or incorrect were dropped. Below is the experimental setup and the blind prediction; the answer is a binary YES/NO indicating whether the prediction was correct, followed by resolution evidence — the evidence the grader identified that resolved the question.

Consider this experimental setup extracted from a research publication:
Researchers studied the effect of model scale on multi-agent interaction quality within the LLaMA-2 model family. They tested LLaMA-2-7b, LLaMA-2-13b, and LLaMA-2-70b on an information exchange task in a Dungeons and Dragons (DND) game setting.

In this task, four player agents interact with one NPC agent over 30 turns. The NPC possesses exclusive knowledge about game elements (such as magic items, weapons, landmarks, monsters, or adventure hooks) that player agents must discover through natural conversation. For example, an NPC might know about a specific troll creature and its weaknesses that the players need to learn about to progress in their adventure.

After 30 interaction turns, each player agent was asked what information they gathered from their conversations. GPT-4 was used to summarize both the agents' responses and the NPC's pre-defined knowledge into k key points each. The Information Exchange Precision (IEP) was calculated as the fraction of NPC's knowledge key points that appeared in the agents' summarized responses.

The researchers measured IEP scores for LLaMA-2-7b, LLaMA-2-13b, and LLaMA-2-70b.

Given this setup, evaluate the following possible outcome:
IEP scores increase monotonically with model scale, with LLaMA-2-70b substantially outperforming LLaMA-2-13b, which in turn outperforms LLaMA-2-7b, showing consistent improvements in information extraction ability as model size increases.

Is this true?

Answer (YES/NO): YES